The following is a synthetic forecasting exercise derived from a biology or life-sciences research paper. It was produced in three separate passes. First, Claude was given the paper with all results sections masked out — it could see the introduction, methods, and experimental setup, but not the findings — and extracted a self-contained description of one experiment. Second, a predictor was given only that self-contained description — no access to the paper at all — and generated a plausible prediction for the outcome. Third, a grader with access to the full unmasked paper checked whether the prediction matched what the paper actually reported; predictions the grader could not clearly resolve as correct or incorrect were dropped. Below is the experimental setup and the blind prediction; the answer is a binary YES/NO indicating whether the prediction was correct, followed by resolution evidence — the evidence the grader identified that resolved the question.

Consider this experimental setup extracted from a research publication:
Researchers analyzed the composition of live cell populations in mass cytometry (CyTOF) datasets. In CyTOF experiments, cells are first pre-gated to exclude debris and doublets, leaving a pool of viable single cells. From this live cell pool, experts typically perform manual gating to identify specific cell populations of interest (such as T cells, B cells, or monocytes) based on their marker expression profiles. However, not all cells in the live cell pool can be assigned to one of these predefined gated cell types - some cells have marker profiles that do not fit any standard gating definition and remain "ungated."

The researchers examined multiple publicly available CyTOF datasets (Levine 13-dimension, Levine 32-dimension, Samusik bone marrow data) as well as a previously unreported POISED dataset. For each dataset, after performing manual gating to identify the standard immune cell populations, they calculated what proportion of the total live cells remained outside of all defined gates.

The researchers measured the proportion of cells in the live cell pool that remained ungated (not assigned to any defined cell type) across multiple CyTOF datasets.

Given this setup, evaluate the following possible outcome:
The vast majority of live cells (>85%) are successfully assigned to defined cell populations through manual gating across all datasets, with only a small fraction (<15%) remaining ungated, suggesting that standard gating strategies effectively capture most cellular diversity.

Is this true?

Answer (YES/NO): NO